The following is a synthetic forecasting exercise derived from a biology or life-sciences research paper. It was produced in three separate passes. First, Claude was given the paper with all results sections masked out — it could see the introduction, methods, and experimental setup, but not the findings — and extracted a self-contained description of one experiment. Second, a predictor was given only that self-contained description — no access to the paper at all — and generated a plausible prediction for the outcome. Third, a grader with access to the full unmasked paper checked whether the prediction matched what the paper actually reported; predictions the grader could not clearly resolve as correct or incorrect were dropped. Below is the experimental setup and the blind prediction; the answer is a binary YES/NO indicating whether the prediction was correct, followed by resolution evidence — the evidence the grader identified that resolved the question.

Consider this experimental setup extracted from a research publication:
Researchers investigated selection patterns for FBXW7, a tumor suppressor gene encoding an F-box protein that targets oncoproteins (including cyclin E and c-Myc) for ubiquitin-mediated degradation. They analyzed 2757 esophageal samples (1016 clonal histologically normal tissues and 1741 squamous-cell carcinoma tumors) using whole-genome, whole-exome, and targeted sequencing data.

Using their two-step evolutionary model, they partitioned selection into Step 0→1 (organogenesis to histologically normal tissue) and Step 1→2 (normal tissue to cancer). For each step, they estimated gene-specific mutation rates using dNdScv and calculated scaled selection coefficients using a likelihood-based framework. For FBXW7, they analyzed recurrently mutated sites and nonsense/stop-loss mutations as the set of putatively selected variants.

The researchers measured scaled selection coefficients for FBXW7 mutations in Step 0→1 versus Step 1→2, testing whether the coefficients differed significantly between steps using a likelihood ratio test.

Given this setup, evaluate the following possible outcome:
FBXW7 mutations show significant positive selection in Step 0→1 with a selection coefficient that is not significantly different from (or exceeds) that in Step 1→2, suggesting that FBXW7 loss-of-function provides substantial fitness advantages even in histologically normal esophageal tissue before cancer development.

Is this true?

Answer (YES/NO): YES